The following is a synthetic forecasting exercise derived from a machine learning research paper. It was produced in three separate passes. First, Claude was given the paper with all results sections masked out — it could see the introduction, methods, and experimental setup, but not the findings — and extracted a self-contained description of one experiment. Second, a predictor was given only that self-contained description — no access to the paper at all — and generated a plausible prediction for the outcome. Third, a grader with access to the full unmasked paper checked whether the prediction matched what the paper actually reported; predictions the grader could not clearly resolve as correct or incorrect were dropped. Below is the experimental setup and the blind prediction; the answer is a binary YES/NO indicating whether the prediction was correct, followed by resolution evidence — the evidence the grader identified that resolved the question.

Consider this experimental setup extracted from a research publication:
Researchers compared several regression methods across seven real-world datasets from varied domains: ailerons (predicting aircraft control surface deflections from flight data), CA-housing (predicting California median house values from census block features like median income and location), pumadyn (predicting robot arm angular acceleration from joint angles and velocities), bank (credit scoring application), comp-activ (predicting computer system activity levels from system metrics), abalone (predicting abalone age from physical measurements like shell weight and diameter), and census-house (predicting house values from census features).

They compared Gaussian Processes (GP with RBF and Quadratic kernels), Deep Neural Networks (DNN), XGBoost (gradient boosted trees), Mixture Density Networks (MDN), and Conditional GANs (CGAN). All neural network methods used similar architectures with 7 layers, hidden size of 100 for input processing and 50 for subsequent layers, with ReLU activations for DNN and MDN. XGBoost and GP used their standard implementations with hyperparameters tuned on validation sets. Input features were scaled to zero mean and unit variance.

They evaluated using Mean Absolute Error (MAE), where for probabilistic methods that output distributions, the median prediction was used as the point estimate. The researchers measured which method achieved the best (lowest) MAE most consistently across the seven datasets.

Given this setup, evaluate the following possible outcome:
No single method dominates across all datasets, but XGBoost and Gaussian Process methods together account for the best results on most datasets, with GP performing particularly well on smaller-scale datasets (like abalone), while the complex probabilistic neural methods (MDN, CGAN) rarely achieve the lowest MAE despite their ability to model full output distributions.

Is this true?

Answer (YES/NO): NO